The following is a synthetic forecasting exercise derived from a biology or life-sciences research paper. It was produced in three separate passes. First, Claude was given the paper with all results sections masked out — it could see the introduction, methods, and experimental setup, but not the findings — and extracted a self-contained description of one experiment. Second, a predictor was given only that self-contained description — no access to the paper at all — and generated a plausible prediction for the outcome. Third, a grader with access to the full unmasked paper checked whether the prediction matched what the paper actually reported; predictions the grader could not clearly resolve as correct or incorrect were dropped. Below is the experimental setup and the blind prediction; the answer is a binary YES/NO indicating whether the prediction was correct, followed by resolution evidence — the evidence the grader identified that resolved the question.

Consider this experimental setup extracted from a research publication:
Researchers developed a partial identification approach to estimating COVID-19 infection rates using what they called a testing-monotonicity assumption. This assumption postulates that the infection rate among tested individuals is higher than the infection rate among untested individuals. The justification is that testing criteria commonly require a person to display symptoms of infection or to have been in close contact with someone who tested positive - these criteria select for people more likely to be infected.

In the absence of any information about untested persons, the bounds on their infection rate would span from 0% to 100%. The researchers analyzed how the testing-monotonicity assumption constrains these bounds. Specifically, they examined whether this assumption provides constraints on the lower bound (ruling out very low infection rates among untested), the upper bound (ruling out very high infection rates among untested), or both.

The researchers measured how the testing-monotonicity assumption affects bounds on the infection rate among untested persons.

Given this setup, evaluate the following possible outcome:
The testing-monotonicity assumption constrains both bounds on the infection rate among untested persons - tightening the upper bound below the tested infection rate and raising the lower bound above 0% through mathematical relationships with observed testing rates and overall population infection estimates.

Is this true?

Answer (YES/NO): NO